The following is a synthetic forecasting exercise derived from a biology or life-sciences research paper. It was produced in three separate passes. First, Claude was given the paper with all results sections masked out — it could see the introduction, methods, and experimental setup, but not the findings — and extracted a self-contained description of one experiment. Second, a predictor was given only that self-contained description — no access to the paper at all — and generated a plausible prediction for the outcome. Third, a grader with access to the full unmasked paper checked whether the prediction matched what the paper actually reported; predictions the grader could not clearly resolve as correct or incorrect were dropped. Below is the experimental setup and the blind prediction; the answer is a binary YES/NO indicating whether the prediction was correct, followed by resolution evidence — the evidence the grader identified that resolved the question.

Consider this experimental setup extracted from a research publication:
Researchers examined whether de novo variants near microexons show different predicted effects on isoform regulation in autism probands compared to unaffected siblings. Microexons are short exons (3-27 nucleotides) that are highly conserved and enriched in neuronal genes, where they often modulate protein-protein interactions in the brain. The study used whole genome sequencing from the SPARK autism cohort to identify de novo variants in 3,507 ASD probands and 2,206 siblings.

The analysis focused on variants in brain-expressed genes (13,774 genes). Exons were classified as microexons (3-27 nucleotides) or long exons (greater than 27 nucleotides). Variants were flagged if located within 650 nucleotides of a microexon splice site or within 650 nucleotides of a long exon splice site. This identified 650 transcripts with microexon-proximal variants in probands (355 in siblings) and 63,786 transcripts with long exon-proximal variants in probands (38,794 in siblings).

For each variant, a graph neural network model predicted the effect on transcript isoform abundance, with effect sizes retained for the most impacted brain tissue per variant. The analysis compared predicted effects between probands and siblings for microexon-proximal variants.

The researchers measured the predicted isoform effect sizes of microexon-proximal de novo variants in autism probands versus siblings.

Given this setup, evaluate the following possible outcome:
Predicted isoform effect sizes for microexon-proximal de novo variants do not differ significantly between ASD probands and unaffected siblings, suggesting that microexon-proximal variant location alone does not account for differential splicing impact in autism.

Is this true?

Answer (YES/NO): NO